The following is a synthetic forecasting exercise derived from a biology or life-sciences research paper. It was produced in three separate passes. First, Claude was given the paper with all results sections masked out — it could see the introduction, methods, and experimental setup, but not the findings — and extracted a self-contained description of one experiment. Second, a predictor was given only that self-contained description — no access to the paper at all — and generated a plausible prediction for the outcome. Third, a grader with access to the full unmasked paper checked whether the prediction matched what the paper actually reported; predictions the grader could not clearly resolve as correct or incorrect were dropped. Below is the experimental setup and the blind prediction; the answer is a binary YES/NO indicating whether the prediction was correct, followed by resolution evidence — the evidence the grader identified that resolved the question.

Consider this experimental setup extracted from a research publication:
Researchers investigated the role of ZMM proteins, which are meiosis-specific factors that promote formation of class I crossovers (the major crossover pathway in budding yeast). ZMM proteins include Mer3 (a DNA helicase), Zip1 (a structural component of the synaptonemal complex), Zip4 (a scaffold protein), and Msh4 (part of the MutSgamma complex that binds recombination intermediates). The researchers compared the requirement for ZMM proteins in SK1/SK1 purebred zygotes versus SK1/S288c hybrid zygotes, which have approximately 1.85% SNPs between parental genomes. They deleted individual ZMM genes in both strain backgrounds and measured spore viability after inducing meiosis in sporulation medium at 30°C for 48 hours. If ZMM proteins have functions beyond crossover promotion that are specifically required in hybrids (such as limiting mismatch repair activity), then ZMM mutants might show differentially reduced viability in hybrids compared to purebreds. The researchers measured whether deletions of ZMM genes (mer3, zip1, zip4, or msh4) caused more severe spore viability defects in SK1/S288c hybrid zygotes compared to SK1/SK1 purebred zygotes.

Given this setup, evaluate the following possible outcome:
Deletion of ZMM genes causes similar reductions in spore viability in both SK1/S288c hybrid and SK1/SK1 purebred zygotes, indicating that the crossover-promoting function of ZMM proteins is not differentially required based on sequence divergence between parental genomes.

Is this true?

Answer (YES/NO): NO